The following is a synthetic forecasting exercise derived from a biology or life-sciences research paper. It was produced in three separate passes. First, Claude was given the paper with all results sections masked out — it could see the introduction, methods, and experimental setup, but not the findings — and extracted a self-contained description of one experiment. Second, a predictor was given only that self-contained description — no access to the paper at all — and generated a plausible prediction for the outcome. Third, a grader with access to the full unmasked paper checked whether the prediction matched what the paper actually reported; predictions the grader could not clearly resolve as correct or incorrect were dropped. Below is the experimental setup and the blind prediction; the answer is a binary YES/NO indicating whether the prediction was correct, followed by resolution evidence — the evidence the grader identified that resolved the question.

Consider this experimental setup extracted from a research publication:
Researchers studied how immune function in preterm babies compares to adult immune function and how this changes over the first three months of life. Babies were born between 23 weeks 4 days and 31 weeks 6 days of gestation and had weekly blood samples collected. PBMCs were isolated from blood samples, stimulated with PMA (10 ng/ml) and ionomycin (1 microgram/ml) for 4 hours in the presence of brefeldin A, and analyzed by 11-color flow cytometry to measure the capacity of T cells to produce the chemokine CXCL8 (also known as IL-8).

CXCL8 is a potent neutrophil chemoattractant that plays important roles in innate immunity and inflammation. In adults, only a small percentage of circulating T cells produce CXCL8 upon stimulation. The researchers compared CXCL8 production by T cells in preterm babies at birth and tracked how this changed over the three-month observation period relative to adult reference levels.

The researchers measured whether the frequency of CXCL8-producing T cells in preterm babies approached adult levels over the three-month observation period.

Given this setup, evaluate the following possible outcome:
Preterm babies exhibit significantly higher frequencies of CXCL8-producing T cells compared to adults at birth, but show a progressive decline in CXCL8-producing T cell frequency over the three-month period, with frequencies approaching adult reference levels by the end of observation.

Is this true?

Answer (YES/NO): NO